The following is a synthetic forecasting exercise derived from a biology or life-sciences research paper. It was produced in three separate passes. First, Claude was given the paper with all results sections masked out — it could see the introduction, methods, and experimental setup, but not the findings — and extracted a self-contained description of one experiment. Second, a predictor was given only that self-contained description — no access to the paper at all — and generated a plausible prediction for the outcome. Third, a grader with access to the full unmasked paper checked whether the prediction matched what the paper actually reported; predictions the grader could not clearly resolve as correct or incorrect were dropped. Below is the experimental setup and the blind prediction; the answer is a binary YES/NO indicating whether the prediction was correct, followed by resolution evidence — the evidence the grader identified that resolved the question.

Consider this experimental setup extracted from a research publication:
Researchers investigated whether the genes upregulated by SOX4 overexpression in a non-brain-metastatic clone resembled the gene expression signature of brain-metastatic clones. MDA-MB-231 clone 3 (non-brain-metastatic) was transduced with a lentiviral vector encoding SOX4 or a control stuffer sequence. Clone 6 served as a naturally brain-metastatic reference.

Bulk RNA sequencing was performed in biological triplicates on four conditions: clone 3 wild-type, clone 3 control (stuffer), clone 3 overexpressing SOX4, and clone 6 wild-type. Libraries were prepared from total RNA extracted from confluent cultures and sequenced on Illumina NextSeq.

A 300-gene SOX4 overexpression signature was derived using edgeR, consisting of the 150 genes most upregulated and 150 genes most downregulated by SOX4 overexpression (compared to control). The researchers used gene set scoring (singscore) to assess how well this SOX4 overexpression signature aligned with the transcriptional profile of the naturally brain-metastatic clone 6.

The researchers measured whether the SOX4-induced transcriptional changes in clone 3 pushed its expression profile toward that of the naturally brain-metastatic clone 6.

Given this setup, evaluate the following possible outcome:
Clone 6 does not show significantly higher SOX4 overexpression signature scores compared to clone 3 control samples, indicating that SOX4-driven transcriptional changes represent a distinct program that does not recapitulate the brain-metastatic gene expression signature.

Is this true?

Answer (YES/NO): NO